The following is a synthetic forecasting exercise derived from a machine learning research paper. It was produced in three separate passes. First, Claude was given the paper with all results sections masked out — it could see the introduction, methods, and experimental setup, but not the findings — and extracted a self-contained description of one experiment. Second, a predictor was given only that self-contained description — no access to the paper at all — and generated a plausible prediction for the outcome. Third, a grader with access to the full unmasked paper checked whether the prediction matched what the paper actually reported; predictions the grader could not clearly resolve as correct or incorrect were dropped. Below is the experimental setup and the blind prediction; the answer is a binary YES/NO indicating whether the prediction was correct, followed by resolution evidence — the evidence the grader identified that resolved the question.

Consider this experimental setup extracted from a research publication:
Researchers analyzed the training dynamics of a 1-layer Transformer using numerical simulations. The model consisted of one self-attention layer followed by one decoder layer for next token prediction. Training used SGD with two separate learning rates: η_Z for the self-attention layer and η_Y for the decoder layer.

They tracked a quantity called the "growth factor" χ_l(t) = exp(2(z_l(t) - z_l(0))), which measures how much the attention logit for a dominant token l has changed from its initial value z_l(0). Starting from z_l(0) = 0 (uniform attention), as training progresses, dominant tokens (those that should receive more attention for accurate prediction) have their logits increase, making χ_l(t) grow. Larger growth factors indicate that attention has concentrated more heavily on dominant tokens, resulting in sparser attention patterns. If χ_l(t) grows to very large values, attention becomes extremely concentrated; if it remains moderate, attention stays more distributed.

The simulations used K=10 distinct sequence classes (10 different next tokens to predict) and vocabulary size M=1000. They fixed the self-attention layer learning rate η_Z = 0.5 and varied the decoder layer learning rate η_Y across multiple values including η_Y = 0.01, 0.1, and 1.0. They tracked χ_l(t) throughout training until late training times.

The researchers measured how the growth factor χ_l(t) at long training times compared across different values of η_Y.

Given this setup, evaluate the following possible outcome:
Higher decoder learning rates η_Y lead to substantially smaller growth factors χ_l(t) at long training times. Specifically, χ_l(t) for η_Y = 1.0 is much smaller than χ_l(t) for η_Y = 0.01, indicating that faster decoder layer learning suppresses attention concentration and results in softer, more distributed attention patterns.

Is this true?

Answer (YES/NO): YES